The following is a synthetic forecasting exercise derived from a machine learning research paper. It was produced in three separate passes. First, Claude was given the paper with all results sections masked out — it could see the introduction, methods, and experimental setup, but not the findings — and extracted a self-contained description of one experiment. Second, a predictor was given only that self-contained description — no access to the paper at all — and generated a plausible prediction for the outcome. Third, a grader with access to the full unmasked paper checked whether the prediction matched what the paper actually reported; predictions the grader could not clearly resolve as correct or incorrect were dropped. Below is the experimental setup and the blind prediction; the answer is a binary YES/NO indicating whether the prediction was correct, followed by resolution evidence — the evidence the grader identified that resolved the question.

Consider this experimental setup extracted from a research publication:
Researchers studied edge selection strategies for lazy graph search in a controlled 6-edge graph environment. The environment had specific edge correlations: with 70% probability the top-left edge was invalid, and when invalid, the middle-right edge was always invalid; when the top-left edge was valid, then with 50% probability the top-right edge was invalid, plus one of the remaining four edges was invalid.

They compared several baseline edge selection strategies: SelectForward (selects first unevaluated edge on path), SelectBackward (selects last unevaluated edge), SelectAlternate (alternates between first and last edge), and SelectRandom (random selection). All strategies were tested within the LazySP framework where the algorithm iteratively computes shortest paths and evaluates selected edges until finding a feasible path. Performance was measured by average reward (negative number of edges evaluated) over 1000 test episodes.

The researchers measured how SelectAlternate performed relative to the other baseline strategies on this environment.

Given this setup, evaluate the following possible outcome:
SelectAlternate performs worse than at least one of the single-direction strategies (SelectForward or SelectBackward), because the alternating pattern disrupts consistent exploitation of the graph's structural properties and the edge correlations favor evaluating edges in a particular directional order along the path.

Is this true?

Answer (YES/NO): NO